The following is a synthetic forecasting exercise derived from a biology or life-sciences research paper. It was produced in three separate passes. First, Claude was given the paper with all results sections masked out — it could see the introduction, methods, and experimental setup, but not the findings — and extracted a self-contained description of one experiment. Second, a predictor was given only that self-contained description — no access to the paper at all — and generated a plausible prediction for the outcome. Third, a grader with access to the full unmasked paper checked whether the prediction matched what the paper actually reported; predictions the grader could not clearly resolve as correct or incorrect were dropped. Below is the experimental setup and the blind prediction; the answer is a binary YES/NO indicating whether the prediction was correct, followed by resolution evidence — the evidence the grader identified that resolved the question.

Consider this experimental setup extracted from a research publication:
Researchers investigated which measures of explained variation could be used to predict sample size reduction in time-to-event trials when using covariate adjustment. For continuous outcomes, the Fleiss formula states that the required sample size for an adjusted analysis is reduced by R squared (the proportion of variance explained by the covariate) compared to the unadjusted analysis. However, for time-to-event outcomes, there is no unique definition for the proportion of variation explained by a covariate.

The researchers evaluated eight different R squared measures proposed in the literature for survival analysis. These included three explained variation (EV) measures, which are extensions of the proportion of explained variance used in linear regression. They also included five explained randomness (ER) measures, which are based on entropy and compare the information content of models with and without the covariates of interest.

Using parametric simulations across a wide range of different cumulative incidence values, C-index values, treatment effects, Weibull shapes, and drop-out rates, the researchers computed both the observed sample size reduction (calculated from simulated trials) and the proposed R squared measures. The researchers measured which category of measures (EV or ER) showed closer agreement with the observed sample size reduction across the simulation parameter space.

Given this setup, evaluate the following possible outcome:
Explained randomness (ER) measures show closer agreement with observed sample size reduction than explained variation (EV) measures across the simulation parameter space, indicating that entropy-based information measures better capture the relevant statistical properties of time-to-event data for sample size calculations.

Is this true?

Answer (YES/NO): NO